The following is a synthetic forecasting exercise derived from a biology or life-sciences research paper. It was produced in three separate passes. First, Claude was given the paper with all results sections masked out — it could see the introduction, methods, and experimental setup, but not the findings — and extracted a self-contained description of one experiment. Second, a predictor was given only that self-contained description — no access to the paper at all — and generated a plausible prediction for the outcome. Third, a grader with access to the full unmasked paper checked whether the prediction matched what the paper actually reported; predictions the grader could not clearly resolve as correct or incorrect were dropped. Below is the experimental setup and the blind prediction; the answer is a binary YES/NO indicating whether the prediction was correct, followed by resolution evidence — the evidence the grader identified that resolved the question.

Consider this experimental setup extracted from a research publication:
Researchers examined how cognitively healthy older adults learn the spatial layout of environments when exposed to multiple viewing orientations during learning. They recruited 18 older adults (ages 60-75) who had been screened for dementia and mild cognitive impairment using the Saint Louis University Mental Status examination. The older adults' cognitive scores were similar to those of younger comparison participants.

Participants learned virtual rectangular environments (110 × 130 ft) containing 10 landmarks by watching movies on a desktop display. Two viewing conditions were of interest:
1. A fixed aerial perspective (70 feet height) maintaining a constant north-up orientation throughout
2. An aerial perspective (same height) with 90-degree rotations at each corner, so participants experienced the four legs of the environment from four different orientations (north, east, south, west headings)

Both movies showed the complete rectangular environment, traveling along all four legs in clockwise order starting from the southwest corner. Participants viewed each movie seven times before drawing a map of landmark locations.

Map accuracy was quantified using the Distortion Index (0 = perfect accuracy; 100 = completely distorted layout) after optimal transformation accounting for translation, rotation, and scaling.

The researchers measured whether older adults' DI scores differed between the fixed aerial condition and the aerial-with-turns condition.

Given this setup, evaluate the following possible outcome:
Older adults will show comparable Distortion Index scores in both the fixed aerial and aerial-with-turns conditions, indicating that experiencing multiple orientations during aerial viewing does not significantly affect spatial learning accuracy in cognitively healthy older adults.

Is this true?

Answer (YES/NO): NO